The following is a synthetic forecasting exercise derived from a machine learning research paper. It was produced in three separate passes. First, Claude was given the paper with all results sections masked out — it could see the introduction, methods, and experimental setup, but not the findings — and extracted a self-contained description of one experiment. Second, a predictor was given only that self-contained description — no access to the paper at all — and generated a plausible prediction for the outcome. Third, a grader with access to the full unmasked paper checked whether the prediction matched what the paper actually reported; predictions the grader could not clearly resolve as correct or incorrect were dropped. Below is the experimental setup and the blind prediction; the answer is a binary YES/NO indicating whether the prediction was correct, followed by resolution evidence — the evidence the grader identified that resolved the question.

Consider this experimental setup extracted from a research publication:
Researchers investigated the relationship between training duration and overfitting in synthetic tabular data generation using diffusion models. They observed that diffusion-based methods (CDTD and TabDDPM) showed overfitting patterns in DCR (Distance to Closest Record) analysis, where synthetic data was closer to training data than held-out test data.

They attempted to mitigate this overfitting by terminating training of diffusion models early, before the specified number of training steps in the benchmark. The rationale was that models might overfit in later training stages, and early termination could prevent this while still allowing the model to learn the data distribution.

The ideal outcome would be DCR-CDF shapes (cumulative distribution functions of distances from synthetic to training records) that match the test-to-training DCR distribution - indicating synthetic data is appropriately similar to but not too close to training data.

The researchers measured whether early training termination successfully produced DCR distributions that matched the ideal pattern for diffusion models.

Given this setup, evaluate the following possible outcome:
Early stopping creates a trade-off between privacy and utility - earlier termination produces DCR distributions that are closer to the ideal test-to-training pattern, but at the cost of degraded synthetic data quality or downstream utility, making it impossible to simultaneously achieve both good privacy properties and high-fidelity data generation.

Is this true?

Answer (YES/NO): NO